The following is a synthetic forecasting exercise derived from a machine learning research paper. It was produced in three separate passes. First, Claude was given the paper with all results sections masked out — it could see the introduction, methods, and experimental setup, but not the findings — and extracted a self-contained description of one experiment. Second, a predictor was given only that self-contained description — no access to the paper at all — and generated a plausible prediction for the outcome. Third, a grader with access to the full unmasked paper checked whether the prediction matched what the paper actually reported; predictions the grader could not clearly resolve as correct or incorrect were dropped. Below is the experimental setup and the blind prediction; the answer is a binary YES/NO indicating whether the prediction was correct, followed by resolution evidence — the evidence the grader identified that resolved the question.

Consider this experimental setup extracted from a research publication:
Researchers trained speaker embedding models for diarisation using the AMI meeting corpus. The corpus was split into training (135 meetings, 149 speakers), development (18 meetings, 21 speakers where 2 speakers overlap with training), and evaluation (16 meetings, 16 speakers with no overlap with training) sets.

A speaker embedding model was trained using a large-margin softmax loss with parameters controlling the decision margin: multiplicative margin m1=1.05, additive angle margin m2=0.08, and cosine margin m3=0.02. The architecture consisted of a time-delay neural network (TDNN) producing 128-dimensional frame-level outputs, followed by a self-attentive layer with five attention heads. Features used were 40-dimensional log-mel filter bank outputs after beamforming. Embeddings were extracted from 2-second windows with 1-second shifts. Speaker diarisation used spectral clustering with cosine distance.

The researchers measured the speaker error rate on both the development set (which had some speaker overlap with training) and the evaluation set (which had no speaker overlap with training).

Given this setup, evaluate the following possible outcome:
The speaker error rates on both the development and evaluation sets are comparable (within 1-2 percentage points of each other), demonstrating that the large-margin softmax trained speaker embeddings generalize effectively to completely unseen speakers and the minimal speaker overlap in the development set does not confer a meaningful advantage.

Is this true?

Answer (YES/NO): YES